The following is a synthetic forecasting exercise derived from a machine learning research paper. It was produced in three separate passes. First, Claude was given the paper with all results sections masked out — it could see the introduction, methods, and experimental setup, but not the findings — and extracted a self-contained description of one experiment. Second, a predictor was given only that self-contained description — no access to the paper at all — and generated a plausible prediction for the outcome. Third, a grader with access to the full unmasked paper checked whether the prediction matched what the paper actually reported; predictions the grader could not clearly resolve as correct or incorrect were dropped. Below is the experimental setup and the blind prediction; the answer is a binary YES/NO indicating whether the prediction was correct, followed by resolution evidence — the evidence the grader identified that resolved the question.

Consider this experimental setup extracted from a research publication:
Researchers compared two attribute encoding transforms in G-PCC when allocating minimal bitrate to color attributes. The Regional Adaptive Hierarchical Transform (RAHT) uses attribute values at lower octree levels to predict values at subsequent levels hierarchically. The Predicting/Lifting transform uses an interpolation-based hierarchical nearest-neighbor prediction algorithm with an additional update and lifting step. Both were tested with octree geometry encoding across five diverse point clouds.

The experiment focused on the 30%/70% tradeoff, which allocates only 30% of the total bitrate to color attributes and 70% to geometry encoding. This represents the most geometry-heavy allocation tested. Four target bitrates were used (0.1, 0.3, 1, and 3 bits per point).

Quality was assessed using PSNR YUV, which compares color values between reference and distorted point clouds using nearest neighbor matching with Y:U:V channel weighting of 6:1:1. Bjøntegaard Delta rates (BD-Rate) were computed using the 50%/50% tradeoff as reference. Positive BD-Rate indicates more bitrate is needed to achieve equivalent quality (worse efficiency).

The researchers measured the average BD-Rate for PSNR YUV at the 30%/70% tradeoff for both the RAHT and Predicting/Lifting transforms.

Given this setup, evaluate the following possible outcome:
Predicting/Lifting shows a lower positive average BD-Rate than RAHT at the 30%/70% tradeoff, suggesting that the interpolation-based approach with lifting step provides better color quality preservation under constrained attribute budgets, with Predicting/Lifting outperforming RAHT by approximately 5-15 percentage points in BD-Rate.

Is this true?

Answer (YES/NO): NO